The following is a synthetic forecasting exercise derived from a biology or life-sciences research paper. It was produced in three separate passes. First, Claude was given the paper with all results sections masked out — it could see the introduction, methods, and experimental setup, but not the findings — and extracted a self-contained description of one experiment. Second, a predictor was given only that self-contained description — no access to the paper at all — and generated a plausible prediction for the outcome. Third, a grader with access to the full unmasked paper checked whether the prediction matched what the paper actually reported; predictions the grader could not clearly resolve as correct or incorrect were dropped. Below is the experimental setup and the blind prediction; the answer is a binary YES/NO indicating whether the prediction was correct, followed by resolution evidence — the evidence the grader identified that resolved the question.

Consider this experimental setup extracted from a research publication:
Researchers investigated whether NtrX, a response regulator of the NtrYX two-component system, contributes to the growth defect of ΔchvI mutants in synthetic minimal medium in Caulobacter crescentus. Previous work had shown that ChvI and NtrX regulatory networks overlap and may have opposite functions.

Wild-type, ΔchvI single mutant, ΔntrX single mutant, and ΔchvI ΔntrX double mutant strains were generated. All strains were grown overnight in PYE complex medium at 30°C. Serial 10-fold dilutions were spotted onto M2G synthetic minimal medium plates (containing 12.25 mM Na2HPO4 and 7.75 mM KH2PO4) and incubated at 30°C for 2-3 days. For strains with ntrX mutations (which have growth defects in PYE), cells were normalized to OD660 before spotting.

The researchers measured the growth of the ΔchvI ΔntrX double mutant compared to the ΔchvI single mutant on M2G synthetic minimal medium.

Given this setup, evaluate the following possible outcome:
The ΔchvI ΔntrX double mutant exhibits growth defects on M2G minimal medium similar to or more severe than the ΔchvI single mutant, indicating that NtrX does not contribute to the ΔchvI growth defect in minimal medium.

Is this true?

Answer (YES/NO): NO